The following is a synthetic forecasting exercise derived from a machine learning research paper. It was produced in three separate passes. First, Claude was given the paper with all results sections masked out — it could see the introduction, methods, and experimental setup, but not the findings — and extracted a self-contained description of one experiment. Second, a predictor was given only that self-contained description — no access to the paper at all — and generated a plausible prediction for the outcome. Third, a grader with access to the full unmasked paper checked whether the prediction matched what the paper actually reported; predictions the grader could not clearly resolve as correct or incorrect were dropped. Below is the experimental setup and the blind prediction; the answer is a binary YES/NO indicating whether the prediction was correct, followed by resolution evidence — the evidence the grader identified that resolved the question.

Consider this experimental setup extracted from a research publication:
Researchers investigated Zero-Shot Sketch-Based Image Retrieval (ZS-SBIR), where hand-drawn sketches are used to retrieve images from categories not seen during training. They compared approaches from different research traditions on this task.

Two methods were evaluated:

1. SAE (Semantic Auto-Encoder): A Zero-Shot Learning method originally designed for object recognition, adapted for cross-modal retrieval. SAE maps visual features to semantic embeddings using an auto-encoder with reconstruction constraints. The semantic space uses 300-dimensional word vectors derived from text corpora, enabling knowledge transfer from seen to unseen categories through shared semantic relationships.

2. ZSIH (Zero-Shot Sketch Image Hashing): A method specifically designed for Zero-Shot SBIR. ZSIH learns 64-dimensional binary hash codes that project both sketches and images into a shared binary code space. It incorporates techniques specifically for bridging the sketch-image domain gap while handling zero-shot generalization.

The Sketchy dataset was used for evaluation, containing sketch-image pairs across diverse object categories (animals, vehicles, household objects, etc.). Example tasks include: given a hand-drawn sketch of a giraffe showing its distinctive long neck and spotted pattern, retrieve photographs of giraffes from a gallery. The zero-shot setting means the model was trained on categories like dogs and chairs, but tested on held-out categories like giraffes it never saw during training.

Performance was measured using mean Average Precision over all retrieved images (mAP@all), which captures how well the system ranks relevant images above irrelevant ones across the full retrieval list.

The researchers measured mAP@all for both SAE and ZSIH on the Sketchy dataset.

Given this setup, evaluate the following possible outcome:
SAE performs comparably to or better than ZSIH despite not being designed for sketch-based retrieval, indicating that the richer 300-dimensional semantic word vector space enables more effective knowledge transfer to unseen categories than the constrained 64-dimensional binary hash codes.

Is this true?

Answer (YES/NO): NO